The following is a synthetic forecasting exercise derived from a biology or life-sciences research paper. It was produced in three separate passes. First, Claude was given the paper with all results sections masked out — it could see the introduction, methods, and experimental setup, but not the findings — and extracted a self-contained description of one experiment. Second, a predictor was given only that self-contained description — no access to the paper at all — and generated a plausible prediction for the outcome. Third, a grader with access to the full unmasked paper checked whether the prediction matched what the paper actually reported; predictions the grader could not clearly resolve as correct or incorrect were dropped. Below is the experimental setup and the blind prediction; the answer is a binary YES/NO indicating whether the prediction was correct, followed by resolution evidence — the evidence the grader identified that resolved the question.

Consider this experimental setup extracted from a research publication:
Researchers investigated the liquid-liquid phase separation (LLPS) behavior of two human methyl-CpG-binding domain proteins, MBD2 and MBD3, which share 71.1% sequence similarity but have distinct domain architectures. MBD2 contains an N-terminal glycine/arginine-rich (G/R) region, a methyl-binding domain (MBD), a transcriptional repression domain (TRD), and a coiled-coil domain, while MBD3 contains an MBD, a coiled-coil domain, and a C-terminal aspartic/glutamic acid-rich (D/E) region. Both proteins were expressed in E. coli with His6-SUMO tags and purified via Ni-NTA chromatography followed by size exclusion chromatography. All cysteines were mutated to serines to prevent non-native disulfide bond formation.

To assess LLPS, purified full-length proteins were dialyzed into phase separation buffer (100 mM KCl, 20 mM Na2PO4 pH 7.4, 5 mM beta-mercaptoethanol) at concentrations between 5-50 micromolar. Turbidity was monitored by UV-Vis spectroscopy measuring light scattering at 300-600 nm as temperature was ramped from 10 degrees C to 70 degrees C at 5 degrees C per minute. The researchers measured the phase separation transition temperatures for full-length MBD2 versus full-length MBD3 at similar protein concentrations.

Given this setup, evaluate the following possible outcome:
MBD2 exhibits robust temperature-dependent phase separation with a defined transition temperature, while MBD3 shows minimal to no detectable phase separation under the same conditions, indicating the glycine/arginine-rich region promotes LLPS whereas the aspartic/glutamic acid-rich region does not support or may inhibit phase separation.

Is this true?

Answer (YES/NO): NO